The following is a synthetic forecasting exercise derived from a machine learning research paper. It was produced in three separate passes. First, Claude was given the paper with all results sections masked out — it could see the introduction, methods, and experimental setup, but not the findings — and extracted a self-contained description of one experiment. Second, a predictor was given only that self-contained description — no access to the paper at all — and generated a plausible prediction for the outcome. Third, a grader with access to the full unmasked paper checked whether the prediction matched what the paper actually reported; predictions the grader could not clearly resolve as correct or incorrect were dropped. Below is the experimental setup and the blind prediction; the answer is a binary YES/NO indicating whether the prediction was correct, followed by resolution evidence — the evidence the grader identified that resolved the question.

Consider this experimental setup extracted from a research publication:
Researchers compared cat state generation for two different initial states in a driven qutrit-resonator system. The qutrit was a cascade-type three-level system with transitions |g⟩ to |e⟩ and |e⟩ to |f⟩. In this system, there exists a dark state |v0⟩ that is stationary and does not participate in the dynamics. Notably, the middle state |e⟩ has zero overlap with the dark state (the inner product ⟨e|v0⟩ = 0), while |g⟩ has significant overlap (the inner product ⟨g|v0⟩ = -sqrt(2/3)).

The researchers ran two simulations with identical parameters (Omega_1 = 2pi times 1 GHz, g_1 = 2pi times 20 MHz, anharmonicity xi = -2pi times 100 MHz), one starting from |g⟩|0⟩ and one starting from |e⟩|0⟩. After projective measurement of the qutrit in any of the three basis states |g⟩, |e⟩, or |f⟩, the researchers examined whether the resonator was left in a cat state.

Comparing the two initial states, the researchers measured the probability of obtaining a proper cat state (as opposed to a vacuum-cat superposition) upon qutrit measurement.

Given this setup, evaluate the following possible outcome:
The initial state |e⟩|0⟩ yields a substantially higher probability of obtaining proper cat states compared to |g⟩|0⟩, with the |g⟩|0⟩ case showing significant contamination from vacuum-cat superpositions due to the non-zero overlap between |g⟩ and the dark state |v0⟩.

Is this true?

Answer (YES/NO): YES